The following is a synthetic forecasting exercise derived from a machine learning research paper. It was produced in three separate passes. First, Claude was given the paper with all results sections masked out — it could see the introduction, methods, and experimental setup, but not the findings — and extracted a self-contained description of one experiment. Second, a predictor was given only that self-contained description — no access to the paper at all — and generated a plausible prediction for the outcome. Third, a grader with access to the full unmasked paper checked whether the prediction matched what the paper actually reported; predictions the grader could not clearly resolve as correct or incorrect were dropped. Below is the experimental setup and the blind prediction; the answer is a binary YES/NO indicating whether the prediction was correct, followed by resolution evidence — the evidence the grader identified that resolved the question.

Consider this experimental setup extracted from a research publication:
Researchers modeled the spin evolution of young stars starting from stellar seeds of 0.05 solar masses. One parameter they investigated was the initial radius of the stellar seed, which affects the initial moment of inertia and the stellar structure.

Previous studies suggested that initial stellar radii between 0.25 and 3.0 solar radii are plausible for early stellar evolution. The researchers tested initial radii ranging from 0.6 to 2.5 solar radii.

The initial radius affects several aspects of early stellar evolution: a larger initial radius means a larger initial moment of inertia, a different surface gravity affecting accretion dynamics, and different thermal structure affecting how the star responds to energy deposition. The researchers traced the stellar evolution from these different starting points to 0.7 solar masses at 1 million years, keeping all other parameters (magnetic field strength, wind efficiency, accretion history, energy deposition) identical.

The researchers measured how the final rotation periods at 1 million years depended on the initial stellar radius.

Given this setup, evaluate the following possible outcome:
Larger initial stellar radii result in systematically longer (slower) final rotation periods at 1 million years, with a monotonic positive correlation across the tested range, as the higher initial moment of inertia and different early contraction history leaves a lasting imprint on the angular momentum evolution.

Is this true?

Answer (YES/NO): NO